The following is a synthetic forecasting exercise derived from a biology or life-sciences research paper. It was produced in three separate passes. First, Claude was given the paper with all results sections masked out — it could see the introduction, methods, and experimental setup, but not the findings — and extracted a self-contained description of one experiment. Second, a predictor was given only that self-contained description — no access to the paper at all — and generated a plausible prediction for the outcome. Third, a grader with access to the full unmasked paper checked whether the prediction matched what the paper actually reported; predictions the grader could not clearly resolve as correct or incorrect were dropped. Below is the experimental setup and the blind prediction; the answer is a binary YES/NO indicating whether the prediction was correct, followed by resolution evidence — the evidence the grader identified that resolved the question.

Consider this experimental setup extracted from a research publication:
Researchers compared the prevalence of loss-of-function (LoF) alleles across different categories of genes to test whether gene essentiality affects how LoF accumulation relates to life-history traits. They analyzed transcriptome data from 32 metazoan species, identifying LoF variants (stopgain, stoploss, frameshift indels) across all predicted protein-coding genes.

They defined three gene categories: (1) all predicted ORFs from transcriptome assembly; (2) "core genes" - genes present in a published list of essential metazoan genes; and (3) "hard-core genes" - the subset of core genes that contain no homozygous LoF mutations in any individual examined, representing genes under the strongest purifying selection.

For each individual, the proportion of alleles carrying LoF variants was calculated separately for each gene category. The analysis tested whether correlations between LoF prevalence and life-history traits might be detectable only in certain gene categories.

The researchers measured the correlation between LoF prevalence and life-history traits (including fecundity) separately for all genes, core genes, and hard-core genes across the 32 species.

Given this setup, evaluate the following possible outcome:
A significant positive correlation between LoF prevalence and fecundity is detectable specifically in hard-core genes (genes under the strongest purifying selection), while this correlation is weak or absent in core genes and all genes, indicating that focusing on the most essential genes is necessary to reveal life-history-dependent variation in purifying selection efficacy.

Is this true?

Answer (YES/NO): NO